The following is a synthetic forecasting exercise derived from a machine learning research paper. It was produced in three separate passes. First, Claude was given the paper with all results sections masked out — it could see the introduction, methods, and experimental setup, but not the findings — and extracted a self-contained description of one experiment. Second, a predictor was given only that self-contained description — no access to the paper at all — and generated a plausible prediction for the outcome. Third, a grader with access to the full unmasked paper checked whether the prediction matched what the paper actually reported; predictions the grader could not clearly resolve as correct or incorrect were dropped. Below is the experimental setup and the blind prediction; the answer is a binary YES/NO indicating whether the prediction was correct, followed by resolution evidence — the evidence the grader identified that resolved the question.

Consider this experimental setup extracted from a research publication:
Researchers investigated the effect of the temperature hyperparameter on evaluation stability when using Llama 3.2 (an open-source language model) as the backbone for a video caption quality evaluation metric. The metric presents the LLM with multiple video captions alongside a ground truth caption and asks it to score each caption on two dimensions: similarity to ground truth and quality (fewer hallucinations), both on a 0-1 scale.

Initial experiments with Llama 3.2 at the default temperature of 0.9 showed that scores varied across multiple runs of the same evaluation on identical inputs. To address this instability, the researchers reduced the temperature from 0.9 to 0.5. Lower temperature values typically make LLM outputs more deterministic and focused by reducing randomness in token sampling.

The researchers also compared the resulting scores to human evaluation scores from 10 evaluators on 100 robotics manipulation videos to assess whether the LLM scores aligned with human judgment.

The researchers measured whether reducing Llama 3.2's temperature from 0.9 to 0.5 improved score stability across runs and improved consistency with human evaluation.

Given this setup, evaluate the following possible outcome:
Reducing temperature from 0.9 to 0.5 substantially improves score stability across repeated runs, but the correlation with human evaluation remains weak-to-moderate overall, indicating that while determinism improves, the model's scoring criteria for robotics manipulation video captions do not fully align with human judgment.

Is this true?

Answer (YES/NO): NO